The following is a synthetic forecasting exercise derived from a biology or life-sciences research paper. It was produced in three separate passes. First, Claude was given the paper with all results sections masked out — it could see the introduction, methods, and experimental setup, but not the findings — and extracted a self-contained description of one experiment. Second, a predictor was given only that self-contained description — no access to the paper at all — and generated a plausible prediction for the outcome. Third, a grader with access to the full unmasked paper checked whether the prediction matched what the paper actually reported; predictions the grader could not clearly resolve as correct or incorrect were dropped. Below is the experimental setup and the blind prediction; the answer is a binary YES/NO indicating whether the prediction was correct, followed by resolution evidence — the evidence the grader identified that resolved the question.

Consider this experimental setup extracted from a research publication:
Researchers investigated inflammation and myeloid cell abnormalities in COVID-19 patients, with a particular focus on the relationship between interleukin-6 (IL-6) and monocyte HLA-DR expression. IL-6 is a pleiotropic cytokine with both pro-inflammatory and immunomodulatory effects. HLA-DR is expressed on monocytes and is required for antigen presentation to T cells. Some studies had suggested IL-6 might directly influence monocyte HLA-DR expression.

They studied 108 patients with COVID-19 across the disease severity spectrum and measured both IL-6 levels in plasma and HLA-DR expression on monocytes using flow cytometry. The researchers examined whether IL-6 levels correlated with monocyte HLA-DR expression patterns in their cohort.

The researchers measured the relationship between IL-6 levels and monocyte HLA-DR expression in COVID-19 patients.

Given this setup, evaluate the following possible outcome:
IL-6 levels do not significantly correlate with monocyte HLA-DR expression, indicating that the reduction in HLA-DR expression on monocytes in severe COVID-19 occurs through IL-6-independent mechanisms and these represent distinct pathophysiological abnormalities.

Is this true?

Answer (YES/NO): NO